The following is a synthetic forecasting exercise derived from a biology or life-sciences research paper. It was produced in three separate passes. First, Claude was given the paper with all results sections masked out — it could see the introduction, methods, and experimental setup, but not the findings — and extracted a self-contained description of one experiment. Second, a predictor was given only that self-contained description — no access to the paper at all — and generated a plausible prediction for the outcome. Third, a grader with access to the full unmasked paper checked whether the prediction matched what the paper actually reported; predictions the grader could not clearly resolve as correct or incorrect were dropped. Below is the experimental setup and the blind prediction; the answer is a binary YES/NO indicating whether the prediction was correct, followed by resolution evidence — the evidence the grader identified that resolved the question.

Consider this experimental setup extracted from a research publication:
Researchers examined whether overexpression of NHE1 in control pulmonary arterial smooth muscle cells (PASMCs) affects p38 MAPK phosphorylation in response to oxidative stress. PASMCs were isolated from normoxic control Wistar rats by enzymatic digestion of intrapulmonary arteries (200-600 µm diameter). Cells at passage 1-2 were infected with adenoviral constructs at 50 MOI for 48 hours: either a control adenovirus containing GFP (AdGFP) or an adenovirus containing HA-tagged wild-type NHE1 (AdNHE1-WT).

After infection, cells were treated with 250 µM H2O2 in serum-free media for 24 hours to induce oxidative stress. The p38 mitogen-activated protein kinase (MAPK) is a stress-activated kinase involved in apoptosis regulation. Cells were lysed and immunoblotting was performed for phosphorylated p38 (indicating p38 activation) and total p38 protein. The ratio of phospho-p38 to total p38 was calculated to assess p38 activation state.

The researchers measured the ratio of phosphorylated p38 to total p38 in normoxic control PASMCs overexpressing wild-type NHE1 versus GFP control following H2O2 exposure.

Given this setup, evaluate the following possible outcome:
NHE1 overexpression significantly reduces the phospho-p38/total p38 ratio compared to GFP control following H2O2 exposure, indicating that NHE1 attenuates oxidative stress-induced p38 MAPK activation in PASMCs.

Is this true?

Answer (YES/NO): NO